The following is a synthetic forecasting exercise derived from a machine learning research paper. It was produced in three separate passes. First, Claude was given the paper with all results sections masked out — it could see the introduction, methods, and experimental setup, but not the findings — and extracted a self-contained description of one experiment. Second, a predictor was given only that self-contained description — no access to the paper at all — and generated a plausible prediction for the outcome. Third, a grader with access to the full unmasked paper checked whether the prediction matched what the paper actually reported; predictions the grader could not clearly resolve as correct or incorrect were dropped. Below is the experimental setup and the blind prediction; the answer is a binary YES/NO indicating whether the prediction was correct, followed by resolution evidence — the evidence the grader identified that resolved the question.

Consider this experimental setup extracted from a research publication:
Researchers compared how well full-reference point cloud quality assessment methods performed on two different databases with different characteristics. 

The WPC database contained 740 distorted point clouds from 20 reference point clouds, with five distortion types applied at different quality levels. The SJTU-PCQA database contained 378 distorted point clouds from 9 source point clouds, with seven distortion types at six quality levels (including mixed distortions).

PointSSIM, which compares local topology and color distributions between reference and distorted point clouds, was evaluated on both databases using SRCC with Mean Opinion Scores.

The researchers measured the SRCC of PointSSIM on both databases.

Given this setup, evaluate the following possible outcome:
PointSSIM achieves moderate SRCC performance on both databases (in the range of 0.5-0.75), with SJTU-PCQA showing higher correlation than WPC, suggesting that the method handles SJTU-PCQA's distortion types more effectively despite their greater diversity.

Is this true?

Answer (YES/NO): NO